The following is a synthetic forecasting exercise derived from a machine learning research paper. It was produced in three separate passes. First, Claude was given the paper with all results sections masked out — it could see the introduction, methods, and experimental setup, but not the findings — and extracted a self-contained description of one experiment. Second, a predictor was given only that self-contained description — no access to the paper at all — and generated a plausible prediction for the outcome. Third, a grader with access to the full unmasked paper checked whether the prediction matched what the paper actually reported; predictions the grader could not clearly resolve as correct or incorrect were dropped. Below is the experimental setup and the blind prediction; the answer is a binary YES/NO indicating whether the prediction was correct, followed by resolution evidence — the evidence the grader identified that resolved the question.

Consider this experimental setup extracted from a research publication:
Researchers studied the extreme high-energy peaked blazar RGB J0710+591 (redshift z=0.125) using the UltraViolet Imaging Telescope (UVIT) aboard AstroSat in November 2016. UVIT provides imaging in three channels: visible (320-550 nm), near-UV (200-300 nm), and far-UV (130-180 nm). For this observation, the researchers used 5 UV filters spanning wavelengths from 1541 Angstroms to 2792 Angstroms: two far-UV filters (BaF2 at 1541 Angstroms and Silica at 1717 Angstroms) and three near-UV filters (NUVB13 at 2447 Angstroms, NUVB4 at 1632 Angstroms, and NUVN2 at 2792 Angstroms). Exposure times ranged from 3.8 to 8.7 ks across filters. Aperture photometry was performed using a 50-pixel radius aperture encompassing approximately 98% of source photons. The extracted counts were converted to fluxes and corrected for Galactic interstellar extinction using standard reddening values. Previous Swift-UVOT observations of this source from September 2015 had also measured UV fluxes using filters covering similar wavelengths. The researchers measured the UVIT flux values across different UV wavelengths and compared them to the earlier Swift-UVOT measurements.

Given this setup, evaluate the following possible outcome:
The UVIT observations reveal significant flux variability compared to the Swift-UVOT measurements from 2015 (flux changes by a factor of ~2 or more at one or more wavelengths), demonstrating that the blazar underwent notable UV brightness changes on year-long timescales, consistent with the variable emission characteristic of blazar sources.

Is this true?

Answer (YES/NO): NO